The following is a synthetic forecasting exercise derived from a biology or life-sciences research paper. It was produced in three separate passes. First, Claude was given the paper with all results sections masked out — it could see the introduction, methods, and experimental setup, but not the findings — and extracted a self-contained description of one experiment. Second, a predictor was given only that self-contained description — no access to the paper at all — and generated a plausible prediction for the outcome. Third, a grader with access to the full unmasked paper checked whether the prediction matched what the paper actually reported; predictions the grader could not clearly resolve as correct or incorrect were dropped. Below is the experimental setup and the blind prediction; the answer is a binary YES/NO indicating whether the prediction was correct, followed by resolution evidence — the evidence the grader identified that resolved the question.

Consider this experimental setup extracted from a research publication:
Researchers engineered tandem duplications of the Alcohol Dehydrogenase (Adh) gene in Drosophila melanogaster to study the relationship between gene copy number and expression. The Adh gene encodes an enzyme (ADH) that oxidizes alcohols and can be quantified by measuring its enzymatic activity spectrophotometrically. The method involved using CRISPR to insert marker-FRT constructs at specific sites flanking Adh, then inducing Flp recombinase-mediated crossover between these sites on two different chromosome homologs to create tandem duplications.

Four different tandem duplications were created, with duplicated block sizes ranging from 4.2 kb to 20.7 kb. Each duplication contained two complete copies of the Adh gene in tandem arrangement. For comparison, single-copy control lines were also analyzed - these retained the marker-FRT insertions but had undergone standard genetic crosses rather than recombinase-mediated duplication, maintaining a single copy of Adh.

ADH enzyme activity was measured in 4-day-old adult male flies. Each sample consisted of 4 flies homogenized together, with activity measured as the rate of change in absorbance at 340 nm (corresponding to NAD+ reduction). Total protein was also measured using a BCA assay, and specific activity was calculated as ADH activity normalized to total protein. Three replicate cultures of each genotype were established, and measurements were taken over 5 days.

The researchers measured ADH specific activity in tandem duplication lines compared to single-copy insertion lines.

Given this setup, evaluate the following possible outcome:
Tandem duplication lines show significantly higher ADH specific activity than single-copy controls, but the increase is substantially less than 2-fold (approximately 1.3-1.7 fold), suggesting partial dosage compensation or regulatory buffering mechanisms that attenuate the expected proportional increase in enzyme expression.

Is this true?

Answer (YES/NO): NO